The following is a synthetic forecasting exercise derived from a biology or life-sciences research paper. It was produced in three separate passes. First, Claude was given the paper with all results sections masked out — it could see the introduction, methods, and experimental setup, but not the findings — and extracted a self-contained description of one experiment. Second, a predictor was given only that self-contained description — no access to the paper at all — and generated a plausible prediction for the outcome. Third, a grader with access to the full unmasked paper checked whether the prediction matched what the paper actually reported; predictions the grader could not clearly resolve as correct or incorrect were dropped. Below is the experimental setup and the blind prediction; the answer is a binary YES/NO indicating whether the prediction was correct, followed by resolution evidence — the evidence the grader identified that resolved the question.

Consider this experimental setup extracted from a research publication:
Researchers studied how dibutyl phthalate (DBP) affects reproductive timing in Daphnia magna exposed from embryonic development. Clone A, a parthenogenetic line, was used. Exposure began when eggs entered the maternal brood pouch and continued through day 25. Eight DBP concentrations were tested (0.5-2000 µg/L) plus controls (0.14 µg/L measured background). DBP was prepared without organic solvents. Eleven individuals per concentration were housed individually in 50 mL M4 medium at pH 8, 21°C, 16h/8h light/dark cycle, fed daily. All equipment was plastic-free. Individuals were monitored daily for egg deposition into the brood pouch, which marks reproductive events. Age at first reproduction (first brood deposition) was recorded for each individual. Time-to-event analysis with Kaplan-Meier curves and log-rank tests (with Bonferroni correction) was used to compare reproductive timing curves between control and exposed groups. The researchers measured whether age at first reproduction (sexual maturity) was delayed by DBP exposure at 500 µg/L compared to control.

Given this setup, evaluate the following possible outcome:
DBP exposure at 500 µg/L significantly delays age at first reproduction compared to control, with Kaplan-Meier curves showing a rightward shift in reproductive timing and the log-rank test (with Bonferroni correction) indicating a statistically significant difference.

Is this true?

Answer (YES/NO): YES